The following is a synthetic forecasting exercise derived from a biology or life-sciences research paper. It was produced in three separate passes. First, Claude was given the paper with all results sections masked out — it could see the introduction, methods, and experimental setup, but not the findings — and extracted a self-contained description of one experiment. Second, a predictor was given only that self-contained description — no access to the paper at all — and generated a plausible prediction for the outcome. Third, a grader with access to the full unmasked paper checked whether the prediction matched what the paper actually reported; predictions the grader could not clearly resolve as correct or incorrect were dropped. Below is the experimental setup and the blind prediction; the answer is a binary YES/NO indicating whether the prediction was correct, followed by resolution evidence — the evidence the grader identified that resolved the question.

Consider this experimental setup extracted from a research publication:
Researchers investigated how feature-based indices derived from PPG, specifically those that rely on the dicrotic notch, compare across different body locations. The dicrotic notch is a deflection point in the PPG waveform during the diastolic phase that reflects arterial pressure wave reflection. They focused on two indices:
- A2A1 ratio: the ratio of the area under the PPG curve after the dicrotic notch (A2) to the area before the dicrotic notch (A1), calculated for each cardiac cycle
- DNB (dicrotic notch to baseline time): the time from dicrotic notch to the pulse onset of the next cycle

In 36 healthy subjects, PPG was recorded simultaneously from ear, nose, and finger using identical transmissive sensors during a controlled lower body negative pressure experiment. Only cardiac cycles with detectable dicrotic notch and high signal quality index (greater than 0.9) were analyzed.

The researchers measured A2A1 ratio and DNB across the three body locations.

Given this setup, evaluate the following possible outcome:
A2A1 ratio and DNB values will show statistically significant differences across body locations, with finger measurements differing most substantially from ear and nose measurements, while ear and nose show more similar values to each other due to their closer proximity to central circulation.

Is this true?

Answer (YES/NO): NO